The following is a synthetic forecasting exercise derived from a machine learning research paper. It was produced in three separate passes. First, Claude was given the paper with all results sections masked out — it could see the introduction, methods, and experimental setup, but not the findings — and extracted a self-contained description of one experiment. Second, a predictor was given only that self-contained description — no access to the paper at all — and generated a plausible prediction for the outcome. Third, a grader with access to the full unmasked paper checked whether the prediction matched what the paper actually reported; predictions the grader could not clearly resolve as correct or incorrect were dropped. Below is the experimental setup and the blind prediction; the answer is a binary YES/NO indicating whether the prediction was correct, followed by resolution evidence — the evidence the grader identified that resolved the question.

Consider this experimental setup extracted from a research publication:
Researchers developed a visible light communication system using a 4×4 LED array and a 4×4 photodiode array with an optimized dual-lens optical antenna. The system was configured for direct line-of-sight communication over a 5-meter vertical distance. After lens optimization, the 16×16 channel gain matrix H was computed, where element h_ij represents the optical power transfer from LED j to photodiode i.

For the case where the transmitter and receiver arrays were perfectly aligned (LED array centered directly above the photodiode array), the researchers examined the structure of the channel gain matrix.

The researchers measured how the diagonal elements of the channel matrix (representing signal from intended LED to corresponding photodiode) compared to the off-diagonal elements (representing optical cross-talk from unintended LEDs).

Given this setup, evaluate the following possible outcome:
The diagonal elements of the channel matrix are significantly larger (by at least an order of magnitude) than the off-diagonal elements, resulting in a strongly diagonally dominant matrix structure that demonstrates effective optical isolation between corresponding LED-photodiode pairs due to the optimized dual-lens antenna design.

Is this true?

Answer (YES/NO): YES